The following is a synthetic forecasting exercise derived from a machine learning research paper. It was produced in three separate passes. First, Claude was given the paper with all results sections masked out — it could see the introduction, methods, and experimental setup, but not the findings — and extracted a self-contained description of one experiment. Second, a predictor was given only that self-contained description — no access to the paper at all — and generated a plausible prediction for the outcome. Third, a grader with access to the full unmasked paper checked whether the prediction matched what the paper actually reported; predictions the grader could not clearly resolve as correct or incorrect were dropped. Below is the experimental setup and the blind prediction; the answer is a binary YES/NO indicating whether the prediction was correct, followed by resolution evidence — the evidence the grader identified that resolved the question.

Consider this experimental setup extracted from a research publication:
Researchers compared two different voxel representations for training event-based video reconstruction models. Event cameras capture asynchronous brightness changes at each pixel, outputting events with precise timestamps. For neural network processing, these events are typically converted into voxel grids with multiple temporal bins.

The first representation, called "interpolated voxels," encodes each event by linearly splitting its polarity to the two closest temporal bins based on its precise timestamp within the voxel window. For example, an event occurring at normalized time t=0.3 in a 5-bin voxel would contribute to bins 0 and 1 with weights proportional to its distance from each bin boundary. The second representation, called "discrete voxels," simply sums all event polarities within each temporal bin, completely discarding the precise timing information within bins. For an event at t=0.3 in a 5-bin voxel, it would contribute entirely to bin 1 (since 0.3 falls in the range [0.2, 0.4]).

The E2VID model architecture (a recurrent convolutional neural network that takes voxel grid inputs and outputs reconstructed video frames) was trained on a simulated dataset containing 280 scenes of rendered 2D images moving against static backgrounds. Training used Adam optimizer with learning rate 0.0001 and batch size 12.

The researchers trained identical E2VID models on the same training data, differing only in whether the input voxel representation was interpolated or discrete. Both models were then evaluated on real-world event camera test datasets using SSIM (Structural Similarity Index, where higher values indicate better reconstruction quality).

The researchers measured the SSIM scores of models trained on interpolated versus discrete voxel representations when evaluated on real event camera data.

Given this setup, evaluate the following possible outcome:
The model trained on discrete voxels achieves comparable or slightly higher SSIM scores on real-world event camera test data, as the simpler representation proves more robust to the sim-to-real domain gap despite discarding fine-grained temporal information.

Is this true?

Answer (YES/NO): YES